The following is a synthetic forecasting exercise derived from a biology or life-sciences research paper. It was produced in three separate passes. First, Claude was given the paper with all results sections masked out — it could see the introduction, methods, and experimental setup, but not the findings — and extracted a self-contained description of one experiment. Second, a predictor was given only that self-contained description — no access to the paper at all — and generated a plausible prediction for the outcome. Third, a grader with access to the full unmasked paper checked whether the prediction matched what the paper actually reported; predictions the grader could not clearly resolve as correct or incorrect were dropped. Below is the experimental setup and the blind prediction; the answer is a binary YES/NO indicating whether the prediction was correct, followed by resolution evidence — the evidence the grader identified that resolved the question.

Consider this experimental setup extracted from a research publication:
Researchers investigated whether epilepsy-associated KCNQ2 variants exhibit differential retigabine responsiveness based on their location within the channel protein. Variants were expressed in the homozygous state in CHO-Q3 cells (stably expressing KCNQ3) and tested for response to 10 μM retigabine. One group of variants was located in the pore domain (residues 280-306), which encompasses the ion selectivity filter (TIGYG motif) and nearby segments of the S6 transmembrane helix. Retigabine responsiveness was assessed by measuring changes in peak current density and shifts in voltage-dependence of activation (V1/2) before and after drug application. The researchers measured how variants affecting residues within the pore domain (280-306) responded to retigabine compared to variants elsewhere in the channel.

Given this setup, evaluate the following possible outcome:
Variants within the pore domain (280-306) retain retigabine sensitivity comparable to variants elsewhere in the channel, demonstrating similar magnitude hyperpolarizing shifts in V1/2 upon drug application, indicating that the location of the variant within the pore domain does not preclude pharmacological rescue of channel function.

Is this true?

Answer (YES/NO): NO